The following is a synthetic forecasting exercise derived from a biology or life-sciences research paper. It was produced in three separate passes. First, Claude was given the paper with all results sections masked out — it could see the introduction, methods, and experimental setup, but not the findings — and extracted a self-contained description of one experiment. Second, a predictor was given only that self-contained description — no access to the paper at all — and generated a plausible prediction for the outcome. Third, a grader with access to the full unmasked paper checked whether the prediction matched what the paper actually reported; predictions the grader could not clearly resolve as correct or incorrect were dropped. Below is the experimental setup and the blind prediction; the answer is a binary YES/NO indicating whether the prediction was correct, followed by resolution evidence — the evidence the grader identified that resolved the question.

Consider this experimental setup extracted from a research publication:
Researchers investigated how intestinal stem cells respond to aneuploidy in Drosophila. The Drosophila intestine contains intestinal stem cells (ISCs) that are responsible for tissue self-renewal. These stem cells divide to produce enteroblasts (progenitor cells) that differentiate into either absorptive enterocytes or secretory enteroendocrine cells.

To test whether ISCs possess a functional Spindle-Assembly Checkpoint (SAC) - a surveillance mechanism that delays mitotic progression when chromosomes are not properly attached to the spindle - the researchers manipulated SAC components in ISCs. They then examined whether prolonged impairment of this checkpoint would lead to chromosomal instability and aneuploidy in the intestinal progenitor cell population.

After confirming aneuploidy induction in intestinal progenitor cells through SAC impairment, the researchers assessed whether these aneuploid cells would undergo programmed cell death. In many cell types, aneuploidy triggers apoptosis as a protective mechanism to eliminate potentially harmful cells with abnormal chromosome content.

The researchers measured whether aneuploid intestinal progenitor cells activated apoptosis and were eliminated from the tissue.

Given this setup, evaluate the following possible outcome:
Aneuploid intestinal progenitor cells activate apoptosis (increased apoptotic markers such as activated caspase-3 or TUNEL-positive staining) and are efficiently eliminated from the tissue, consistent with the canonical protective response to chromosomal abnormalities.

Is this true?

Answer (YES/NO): NO